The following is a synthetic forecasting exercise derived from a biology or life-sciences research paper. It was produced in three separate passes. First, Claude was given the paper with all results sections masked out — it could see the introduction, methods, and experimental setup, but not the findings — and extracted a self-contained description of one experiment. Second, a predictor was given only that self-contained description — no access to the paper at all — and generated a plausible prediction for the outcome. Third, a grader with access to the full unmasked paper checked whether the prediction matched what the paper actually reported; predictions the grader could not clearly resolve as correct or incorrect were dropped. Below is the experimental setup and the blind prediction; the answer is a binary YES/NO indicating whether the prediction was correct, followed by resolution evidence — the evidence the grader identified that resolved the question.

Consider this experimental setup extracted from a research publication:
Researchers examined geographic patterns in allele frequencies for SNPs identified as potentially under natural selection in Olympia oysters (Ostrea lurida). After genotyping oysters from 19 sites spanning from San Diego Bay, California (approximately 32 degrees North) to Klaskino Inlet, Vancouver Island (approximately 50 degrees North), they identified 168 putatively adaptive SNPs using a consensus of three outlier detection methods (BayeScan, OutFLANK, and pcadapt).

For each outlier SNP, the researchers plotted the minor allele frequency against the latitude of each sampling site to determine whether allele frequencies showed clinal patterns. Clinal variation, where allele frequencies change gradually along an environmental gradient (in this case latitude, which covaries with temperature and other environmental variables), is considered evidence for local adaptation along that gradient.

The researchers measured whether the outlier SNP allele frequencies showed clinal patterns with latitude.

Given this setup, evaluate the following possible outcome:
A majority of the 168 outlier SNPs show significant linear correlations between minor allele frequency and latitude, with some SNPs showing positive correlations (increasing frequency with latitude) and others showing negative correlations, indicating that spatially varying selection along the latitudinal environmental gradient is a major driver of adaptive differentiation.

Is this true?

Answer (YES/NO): YES